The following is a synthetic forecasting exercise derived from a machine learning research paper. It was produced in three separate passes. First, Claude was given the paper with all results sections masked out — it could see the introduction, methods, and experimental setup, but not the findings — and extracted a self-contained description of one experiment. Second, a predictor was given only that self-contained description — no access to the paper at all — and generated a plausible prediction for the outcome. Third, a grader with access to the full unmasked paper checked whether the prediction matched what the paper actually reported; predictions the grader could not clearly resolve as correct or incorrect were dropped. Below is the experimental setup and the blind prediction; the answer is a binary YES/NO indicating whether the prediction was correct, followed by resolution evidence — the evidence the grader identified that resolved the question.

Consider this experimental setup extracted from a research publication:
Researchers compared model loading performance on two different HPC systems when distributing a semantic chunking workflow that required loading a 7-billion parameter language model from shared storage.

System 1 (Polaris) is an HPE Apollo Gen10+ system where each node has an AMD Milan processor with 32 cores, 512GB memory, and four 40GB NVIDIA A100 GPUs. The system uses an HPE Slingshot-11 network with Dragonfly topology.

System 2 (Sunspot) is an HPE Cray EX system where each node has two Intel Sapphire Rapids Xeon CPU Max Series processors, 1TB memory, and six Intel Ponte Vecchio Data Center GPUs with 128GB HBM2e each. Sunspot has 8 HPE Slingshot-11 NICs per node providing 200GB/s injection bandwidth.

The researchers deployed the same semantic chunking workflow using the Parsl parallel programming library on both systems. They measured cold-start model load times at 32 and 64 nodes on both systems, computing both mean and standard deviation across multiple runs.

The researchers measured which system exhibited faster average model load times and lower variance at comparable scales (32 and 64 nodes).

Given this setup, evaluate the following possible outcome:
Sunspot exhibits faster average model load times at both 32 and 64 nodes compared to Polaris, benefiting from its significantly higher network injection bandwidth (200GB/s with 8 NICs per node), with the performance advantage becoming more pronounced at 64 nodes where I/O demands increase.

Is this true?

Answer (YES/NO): NO